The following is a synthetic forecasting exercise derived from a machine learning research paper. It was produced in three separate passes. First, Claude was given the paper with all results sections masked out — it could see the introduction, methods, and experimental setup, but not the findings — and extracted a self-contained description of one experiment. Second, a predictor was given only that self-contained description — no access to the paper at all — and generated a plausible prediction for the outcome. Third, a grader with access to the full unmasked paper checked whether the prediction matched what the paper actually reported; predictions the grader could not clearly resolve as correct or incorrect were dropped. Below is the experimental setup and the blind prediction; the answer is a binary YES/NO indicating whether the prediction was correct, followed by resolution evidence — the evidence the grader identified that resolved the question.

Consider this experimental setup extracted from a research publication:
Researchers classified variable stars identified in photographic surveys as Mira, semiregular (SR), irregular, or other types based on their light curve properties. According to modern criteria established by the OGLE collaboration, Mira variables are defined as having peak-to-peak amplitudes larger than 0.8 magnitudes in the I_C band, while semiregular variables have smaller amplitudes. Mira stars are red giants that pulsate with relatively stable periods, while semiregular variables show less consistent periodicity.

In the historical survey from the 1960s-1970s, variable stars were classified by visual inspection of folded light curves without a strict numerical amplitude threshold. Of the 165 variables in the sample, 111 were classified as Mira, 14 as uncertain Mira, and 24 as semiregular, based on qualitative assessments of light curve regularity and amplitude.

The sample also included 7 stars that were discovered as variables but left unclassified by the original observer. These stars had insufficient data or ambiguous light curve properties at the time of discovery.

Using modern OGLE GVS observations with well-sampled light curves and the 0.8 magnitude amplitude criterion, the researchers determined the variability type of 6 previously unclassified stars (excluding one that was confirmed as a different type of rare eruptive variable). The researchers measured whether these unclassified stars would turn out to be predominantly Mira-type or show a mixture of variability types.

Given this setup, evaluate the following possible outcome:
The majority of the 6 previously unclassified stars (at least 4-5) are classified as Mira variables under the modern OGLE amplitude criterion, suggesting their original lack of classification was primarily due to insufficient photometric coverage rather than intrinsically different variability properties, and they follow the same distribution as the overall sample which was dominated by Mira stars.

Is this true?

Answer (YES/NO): YES